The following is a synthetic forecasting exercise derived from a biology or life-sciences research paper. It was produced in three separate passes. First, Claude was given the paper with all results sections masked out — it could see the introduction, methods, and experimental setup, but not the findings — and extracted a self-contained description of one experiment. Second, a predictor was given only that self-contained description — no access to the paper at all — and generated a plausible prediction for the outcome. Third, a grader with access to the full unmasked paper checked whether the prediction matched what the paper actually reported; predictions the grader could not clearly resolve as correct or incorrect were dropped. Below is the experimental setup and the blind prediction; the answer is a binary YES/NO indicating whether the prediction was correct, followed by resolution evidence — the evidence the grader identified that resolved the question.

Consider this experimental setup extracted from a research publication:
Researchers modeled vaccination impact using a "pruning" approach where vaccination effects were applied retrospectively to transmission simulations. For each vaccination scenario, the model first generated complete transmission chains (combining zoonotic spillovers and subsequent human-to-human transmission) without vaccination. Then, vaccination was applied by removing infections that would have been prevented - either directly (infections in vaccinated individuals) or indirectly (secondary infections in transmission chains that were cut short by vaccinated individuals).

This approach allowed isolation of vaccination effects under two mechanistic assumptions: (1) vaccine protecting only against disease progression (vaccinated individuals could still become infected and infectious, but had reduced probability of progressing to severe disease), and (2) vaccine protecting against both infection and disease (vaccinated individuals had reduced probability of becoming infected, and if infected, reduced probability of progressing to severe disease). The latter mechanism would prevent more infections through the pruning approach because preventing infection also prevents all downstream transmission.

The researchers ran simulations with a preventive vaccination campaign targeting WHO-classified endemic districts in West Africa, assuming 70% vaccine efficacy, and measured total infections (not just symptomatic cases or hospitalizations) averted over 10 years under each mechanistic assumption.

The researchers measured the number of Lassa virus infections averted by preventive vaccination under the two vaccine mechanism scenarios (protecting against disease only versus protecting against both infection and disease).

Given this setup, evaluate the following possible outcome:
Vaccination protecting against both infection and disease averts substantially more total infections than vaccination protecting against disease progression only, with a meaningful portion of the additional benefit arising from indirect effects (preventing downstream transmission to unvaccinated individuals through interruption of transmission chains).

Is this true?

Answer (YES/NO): NO